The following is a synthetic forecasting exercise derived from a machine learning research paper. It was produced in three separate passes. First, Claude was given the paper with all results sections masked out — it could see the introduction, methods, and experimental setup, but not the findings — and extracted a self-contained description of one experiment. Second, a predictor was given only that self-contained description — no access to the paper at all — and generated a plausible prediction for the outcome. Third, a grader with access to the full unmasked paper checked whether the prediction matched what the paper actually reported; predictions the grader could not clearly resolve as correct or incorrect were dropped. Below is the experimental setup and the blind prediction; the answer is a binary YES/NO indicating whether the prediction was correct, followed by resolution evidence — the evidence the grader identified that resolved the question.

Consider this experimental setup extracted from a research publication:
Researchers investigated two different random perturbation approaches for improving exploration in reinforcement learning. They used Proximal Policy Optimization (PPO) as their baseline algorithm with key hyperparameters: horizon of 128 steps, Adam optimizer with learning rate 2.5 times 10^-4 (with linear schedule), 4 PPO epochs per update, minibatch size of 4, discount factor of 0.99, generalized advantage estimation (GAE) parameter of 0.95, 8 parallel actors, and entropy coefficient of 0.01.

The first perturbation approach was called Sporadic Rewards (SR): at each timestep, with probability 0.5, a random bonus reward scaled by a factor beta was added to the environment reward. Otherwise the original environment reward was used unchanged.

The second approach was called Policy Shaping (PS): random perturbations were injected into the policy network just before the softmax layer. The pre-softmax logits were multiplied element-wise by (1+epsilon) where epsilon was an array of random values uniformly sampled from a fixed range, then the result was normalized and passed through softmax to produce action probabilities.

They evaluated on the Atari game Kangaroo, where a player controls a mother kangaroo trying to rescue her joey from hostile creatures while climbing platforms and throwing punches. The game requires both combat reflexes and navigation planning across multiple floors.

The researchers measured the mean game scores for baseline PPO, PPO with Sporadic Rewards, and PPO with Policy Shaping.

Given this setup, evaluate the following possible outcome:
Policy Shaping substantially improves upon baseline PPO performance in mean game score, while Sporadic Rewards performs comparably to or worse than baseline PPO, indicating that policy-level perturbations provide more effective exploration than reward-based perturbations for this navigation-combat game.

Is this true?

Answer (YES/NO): NO